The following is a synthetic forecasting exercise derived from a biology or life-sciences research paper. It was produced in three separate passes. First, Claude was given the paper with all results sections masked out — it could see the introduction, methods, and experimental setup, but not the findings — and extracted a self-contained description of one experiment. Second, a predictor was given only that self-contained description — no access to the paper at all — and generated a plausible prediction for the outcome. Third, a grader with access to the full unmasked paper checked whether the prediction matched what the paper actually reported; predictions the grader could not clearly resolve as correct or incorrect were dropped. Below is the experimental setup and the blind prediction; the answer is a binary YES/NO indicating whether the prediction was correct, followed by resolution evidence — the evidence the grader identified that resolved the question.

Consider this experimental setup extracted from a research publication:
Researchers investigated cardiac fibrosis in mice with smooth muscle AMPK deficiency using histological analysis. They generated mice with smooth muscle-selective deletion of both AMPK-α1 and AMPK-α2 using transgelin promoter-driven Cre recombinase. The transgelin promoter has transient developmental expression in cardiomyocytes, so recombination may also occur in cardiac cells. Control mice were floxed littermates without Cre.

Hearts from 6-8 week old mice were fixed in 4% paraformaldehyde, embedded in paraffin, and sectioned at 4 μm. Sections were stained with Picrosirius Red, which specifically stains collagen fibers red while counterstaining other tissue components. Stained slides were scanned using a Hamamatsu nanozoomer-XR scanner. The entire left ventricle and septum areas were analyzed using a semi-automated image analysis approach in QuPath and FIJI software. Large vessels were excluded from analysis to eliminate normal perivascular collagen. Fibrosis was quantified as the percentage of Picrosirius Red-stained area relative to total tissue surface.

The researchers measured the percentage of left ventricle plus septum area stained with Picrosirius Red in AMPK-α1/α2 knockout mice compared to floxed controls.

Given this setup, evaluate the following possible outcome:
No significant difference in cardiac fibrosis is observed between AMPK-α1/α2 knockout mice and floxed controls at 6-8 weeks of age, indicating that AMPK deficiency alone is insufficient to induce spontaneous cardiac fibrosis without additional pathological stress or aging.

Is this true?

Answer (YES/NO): NO